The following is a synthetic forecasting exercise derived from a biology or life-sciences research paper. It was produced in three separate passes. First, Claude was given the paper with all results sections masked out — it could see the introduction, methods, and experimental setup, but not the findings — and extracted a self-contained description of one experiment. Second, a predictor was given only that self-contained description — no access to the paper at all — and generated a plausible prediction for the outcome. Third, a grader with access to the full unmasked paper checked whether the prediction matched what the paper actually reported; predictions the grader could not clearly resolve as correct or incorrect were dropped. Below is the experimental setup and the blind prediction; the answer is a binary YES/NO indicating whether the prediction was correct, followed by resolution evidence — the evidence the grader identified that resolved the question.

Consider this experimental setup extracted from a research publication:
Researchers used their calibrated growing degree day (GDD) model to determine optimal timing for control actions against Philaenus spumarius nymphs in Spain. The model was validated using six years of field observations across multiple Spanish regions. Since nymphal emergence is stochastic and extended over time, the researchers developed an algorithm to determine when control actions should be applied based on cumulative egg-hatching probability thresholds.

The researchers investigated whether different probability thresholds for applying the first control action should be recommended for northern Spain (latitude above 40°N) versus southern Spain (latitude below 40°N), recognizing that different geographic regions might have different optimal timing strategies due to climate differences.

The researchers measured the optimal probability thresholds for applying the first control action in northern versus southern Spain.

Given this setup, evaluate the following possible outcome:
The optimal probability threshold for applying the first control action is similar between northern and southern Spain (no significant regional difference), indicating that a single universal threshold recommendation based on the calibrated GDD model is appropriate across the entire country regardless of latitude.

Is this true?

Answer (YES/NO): NO